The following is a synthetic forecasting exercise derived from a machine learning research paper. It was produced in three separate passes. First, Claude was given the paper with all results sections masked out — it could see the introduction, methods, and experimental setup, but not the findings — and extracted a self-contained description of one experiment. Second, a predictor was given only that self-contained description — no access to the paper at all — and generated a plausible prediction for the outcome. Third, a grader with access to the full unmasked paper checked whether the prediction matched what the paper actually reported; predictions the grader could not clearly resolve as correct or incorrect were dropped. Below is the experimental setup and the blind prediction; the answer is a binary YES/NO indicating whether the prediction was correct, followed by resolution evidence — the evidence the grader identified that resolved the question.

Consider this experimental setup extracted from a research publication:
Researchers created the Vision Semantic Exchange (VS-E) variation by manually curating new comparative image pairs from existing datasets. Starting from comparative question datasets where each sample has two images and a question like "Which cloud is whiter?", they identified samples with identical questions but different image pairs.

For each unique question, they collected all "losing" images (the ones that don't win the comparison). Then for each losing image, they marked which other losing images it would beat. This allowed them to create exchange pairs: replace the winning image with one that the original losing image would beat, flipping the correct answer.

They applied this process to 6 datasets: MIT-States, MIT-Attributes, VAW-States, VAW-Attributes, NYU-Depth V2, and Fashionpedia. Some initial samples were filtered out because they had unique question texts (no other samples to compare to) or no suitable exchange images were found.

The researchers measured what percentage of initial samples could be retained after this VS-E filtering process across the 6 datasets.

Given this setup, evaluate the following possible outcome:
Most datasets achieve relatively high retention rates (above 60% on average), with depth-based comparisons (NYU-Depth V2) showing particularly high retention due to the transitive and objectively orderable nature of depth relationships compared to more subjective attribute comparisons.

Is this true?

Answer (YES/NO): NO